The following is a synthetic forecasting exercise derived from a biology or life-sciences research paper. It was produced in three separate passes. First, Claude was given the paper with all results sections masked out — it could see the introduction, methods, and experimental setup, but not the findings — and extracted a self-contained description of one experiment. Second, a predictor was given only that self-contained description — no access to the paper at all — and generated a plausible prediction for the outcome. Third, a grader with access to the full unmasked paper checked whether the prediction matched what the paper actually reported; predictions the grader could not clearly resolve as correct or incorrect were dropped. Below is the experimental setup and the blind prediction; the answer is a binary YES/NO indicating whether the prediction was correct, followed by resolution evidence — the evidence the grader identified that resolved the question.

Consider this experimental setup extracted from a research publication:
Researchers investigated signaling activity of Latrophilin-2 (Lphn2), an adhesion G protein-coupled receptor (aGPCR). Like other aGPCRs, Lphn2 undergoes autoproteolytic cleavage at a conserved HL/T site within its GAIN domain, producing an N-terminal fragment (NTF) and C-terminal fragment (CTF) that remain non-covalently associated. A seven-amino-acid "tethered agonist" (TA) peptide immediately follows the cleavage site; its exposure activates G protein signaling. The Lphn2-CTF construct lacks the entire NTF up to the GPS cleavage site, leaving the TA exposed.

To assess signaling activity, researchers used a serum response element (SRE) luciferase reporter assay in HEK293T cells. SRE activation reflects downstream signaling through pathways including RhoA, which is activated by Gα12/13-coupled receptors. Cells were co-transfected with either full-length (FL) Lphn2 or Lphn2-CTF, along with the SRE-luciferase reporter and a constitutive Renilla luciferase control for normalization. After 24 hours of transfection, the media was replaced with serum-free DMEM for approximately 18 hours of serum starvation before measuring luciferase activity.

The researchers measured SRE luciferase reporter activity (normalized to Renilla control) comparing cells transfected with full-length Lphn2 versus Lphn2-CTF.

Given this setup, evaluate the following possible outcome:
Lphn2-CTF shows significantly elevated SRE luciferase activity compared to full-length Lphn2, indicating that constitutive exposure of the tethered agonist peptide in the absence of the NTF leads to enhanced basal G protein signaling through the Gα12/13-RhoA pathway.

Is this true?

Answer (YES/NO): YES